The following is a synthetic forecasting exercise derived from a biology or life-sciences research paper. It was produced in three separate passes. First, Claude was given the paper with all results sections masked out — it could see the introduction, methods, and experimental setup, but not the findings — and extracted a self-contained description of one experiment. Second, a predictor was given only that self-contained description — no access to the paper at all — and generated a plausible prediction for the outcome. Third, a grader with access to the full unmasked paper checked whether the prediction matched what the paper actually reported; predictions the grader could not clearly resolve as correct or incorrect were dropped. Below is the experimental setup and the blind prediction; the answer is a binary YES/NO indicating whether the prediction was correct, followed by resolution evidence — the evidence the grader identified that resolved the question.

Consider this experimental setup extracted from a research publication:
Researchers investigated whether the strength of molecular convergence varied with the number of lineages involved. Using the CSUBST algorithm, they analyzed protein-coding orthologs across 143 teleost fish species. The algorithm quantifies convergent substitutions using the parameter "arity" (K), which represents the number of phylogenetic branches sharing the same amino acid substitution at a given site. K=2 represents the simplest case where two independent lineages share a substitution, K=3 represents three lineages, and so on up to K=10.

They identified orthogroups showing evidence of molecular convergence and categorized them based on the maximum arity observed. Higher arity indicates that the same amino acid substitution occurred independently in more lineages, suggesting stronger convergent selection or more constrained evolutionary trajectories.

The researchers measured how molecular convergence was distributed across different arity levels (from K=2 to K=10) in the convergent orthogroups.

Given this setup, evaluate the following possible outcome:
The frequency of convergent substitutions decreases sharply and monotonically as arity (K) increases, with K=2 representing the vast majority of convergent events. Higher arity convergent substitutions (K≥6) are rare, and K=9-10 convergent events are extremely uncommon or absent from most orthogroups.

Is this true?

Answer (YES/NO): NO